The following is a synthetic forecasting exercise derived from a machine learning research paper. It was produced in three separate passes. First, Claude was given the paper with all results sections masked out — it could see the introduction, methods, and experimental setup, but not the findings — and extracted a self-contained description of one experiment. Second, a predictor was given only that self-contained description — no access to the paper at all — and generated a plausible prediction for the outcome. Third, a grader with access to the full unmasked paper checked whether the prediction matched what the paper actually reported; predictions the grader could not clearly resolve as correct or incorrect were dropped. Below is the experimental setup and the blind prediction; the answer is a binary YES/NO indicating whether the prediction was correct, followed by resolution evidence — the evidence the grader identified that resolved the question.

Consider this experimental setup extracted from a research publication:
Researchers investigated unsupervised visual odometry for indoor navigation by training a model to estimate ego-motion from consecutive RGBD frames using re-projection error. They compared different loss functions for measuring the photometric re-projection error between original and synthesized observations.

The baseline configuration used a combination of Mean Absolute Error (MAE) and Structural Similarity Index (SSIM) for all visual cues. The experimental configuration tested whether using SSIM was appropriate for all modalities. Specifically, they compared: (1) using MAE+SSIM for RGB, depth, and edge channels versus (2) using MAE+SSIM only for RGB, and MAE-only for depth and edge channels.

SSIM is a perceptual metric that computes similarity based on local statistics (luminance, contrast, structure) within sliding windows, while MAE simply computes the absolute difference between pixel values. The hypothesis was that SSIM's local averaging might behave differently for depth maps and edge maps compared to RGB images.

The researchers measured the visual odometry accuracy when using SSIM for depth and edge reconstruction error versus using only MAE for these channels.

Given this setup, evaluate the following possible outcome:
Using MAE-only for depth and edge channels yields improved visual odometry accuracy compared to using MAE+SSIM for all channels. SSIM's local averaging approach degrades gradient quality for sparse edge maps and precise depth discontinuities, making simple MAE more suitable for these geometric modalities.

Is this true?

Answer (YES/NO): YES